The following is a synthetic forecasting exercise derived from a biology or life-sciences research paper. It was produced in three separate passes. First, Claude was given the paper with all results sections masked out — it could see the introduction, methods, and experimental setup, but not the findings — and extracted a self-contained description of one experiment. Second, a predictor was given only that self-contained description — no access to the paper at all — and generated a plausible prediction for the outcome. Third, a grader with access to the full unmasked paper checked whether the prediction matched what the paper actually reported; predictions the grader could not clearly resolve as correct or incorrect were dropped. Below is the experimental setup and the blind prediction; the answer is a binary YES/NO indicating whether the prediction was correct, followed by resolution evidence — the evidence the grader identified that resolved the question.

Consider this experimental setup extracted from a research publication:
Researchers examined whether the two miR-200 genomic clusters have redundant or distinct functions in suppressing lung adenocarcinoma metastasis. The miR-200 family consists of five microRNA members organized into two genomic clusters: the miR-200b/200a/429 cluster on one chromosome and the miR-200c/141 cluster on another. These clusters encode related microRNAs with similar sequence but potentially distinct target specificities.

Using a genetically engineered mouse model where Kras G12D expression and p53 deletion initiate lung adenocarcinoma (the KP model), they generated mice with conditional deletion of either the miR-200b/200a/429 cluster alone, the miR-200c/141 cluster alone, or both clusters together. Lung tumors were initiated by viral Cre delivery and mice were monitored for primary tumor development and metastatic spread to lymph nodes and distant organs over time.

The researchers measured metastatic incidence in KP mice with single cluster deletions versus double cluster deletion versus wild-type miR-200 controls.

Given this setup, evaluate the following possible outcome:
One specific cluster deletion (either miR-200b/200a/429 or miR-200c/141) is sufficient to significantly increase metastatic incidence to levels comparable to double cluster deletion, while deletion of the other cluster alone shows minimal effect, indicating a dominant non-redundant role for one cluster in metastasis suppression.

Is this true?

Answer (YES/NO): NO